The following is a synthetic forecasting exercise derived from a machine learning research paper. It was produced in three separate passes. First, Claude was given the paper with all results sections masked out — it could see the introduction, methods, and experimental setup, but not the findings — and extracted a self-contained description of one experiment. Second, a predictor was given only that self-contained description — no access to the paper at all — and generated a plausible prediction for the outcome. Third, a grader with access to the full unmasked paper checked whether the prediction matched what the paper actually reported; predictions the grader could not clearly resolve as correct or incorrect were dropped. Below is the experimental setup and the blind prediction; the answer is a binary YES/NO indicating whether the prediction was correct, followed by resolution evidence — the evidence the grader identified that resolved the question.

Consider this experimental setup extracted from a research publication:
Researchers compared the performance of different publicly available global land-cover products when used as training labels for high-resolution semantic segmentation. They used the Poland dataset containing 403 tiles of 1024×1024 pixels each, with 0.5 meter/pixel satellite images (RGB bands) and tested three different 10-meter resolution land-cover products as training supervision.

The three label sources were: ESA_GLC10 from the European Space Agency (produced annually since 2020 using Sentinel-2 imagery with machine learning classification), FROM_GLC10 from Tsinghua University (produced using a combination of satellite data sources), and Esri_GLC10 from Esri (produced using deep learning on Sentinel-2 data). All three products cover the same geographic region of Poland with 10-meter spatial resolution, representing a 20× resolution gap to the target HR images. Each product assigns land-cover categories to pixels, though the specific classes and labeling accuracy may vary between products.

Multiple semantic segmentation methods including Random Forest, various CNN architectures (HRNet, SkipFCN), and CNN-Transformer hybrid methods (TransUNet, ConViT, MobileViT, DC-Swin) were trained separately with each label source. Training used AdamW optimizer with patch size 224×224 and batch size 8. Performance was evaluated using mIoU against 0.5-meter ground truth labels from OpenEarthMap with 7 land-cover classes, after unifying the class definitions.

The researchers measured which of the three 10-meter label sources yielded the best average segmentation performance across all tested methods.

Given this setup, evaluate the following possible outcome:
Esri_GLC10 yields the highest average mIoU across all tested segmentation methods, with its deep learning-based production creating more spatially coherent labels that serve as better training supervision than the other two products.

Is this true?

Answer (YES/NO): NO